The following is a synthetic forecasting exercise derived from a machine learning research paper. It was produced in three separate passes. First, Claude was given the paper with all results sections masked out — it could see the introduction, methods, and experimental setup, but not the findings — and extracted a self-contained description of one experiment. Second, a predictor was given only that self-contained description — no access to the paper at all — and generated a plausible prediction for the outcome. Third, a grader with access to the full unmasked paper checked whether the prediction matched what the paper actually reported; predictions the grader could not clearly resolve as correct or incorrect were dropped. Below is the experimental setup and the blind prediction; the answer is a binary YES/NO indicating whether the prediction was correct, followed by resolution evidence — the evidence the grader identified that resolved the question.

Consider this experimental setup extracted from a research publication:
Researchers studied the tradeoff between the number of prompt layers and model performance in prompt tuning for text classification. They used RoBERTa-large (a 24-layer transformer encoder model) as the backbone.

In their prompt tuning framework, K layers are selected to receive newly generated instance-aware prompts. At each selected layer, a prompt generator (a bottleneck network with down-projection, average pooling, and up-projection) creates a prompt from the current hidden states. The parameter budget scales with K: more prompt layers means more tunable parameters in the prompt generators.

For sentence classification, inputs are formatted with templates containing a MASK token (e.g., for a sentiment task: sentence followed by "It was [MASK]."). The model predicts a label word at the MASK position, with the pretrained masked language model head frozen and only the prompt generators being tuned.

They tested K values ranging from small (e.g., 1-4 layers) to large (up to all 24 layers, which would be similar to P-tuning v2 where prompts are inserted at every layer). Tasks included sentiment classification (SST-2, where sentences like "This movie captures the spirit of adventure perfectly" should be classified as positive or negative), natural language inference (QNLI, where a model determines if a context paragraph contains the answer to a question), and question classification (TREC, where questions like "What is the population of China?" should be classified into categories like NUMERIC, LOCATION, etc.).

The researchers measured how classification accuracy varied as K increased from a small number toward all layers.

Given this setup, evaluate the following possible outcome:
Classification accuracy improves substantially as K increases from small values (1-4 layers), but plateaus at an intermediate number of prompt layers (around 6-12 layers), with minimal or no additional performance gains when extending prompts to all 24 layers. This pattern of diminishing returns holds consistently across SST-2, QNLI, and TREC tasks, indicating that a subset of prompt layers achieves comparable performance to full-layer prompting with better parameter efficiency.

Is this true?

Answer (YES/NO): NO